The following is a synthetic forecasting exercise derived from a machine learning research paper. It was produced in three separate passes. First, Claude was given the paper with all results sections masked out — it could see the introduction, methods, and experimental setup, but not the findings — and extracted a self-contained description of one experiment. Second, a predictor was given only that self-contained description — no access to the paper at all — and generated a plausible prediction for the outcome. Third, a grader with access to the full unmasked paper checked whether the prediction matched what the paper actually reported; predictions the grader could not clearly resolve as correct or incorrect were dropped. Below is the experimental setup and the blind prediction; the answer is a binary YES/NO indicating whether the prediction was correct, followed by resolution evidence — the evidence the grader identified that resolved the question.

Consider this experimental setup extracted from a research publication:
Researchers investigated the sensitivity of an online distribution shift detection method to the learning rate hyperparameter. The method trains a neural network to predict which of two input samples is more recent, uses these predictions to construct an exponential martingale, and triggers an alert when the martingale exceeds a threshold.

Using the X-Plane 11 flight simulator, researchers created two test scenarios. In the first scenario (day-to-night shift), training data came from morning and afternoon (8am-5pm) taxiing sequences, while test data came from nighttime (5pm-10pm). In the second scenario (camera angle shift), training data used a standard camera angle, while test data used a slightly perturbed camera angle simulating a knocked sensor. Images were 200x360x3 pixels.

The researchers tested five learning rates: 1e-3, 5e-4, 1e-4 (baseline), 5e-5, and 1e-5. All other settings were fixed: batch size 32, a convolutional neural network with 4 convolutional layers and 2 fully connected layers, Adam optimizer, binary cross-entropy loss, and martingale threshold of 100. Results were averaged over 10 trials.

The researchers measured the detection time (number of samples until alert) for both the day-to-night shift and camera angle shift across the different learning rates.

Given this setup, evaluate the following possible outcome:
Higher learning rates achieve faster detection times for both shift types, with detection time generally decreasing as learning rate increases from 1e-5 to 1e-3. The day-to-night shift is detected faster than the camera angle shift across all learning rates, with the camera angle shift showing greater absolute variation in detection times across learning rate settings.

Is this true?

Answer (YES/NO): NO